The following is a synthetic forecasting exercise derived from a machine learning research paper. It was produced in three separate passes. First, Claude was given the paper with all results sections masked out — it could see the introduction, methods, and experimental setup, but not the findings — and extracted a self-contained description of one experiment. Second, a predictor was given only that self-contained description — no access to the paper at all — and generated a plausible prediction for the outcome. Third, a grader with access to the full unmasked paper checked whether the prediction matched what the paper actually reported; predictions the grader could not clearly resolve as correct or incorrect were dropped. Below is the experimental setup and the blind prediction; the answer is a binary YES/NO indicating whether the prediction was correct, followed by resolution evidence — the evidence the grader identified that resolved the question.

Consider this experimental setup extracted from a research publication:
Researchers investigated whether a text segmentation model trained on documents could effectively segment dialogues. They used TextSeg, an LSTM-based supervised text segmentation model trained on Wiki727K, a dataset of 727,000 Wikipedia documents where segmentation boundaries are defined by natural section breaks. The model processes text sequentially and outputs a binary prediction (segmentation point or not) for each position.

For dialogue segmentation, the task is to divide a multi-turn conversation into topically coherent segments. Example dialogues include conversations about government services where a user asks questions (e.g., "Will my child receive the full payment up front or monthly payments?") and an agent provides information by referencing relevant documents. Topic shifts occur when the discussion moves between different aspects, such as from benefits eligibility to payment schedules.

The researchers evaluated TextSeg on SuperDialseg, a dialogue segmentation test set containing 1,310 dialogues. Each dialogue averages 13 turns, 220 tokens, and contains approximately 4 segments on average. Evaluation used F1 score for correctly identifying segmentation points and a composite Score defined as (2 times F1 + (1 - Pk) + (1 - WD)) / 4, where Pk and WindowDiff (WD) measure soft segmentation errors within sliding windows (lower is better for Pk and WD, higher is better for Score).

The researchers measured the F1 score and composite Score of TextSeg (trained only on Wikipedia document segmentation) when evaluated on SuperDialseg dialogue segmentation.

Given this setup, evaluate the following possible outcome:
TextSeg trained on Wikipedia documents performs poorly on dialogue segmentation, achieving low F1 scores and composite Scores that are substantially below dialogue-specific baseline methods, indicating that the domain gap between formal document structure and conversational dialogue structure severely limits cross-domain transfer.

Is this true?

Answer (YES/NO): YES